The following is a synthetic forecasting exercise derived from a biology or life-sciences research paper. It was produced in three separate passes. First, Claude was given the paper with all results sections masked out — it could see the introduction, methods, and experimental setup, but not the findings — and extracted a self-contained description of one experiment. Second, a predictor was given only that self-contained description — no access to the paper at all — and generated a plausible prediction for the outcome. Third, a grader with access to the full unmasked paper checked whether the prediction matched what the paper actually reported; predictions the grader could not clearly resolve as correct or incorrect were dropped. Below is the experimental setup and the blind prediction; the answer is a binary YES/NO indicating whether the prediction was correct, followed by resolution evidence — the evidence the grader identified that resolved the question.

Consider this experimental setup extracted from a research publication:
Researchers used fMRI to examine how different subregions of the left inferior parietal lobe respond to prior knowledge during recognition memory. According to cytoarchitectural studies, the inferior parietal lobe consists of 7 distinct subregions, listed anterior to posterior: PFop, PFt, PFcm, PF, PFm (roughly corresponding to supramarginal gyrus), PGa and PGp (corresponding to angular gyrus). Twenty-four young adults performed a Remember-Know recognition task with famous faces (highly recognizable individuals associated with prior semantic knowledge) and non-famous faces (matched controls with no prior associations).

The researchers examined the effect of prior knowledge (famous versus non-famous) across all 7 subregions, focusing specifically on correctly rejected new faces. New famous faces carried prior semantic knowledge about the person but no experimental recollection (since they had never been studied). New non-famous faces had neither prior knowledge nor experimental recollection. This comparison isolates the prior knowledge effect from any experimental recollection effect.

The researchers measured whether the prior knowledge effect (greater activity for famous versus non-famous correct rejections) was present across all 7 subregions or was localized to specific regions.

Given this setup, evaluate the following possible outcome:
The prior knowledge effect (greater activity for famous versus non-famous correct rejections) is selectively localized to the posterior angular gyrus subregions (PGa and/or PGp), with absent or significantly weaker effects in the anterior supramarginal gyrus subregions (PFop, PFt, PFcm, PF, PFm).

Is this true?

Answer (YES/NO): NO